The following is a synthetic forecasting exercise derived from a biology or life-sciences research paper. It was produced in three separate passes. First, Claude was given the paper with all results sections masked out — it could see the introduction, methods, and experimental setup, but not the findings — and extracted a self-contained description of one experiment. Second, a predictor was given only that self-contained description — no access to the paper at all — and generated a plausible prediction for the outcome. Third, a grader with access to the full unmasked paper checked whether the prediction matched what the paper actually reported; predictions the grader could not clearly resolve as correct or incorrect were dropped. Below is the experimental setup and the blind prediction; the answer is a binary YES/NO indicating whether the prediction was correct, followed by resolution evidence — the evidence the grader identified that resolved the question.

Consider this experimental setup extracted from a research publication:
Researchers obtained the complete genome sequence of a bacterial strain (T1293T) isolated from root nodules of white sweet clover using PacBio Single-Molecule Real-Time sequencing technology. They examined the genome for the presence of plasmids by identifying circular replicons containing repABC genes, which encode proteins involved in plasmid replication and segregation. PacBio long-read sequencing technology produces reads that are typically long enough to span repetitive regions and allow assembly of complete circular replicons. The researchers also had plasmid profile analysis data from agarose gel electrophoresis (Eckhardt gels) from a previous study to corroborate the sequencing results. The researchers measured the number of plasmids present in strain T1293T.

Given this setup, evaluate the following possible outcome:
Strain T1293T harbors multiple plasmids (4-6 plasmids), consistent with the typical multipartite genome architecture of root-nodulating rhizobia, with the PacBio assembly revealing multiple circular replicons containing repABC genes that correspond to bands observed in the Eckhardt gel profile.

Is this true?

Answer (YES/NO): NO